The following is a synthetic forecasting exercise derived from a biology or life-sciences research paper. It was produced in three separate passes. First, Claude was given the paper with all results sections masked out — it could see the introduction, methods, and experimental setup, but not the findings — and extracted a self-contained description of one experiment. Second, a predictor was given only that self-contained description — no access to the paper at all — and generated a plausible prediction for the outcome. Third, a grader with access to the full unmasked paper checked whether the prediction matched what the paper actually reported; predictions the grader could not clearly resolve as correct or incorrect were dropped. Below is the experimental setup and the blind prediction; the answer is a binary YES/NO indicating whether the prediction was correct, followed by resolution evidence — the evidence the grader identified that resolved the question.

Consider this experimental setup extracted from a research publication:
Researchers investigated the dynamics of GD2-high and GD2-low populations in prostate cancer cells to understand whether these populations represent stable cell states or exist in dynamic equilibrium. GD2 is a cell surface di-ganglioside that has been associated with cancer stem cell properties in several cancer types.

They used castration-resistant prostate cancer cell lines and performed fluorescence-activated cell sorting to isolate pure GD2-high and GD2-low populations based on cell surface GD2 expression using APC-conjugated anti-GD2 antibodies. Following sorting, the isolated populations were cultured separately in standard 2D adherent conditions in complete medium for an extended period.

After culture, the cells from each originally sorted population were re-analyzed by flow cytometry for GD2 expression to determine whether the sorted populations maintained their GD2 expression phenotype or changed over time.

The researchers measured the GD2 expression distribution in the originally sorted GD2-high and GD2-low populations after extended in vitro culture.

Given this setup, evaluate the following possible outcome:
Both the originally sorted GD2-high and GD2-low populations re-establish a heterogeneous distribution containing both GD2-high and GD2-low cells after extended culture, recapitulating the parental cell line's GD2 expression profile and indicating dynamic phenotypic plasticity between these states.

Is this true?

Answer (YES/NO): YES